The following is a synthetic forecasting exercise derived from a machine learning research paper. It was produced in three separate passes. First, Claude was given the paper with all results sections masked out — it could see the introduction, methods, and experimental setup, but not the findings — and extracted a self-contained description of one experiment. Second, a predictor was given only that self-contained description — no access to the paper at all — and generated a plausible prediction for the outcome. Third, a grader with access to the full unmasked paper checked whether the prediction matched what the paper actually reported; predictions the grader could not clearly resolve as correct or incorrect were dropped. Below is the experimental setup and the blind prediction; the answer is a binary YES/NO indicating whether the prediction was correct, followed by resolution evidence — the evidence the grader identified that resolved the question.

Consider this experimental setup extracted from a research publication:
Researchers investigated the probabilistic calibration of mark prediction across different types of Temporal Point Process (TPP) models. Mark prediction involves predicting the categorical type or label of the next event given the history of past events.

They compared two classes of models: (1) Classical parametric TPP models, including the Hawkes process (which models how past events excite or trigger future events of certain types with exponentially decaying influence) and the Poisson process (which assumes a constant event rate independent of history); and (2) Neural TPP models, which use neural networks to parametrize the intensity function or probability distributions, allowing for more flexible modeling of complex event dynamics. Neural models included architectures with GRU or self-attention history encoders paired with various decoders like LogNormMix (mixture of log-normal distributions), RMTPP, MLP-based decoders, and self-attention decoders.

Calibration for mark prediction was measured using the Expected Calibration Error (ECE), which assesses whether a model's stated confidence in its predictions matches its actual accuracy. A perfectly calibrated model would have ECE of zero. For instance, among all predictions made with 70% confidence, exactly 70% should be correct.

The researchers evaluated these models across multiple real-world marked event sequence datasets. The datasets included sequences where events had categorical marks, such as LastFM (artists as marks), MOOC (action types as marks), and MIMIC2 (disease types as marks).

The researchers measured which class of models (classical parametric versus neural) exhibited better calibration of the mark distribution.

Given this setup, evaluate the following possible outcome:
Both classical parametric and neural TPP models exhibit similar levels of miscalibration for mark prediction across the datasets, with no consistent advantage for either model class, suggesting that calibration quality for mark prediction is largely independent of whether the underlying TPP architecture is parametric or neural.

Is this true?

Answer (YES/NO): NO